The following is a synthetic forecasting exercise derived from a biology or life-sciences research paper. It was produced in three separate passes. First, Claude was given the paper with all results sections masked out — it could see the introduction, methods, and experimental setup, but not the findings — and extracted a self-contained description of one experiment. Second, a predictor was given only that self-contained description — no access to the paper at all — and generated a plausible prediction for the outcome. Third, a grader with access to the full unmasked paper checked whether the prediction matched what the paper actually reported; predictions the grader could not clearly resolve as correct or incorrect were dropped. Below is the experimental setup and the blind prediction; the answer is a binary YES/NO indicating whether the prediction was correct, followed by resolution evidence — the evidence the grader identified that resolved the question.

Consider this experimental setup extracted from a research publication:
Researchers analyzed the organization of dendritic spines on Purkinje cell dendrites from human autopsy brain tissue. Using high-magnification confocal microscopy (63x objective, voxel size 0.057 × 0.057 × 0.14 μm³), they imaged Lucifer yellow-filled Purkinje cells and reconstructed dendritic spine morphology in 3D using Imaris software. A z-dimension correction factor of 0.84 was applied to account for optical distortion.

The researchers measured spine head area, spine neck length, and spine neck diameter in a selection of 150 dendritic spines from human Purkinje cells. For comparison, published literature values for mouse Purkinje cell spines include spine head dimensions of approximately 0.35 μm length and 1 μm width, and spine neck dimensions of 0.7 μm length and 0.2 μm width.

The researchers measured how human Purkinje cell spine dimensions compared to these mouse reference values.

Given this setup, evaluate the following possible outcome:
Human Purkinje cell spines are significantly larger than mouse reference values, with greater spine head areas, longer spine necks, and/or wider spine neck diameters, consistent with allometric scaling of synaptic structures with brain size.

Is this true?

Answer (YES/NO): NO